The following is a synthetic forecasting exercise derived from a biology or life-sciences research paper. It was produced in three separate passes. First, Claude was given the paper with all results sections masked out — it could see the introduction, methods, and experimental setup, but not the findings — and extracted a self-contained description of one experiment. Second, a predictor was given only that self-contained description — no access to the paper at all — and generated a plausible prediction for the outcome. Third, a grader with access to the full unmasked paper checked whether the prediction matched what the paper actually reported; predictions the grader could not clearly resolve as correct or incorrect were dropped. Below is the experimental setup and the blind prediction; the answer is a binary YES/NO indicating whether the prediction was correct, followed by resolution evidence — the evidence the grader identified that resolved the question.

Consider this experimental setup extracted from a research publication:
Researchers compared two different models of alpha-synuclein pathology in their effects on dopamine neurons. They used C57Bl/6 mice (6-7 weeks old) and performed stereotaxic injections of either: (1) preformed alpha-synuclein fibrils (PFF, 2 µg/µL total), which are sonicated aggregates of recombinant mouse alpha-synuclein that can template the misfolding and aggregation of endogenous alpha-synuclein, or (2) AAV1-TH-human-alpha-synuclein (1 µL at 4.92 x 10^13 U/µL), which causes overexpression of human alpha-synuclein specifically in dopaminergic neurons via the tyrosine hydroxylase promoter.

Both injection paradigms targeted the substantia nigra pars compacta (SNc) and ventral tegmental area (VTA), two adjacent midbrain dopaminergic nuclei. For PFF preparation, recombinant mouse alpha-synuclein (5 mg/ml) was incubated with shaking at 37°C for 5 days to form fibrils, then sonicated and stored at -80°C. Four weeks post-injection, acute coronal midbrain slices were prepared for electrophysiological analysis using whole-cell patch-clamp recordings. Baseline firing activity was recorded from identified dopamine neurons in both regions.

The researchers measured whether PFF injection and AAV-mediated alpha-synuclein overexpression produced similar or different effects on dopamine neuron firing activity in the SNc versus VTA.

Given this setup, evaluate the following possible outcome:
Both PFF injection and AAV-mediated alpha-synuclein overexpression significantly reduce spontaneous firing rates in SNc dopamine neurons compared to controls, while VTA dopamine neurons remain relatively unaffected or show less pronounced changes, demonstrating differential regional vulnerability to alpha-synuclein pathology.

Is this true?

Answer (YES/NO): NO